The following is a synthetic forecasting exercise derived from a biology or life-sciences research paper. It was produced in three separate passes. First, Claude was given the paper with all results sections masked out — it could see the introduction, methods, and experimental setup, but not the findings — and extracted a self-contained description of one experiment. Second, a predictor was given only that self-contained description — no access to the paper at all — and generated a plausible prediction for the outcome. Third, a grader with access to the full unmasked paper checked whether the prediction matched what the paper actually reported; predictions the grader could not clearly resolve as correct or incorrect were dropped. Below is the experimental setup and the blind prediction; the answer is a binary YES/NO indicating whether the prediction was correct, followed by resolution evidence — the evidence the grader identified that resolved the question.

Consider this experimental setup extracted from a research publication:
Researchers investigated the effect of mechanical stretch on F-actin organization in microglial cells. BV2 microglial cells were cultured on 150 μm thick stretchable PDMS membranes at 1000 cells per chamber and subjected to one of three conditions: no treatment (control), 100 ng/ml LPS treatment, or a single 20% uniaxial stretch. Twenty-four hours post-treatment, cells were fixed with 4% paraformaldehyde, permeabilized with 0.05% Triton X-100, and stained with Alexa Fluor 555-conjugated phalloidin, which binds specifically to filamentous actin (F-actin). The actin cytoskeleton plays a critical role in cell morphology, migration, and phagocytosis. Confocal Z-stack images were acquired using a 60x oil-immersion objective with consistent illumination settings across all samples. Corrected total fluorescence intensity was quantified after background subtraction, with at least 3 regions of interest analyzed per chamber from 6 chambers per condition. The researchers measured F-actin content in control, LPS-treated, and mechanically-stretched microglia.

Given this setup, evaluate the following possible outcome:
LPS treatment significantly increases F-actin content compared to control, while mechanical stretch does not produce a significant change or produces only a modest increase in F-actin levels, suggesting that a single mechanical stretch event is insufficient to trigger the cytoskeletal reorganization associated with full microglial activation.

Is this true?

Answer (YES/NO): NO